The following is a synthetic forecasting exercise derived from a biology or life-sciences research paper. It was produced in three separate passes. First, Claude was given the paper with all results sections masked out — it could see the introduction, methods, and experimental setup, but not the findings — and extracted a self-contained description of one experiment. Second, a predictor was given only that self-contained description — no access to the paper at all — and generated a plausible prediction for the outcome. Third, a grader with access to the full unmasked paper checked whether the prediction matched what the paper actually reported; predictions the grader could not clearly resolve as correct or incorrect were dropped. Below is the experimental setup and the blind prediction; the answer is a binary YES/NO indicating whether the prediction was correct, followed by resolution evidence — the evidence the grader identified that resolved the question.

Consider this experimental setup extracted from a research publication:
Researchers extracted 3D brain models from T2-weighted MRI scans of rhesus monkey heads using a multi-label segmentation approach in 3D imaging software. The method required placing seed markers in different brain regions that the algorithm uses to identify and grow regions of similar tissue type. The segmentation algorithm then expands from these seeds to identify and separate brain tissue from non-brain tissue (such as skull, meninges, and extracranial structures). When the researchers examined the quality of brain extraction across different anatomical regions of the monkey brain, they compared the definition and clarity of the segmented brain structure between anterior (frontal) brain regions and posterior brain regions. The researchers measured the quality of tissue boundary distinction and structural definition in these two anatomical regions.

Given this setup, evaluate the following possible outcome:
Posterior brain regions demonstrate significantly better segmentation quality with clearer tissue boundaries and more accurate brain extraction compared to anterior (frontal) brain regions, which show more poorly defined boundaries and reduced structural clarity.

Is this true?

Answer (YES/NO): YES